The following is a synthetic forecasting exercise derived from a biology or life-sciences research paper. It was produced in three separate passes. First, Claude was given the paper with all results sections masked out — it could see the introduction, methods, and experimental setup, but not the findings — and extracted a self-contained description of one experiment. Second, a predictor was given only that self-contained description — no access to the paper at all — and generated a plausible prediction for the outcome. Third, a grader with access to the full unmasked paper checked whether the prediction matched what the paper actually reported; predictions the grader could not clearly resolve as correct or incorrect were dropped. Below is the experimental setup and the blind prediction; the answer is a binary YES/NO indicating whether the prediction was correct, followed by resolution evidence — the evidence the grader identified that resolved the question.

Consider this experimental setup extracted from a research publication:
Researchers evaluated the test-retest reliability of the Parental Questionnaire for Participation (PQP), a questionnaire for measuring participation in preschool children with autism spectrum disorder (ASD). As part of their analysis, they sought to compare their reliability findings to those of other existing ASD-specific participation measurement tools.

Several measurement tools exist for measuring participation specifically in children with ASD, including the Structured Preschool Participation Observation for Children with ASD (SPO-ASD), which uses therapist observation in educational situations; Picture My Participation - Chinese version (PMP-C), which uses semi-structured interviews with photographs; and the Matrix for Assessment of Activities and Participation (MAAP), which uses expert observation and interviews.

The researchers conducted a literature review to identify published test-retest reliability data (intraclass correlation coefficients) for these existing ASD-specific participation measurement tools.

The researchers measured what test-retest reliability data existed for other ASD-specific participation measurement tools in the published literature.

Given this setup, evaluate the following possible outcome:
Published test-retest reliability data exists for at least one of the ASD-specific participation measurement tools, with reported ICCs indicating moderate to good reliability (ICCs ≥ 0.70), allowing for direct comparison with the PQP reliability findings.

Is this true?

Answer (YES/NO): NO